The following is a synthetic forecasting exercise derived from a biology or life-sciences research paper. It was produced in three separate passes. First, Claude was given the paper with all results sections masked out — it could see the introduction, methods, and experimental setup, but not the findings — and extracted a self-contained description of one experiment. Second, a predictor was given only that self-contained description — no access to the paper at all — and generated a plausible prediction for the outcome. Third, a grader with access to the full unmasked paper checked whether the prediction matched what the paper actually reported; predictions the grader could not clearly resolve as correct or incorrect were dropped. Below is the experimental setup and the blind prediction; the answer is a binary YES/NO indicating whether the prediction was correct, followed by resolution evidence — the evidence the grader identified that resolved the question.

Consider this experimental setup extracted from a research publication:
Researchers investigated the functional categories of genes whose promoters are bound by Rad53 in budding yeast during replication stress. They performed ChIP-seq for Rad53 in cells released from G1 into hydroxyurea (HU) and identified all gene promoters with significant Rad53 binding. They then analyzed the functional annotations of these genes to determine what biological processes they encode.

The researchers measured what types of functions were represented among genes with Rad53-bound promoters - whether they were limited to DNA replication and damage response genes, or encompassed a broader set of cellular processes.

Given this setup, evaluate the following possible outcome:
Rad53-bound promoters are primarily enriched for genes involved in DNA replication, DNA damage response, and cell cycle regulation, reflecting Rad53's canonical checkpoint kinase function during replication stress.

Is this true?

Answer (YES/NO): NO